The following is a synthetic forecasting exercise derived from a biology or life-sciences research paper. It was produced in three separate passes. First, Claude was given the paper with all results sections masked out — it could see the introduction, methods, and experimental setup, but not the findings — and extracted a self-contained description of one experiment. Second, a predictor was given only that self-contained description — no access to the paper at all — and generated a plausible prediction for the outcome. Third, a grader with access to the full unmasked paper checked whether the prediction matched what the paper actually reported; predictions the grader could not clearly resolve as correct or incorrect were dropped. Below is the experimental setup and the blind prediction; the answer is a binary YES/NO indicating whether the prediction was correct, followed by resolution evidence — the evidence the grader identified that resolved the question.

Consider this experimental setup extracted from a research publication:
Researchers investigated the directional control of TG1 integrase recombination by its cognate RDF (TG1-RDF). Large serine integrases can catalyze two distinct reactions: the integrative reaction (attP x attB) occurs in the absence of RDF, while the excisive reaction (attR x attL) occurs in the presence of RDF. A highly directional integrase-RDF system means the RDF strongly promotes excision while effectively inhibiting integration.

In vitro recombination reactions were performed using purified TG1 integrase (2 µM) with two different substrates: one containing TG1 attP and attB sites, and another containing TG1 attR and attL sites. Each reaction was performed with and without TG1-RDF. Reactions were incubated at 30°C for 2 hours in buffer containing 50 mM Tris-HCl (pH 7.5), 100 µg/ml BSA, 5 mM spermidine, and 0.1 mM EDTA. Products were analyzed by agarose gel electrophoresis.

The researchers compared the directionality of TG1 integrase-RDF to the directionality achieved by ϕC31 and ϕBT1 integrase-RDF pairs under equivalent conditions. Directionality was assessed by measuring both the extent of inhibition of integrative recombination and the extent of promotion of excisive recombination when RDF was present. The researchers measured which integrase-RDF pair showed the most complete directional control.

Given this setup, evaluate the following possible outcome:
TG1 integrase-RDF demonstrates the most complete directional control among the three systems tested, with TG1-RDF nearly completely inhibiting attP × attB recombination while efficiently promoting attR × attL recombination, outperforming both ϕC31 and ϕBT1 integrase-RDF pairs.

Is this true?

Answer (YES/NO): YES